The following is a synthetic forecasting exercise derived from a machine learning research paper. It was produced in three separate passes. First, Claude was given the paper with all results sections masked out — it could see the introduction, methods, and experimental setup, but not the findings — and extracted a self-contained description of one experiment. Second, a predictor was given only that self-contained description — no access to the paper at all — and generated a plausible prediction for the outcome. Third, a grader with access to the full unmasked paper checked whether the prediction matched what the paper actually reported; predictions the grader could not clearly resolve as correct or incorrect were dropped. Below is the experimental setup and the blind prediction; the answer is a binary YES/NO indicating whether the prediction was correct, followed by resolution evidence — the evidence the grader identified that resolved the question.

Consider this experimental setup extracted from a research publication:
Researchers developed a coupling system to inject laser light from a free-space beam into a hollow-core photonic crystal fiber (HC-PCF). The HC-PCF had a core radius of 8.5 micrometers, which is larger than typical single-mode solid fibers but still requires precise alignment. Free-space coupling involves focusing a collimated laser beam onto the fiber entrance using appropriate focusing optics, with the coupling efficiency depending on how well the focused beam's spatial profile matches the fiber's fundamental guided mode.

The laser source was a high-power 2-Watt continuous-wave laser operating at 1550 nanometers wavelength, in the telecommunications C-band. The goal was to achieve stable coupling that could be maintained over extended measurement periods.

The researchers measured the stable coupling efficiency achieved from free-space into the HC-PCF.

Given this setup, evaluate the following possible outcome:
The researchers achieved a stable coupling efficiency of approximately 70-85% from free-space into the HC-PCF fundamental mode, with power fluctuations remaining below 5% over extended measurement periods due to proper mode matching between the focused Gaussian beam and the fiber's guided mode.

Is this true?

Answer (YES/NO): NO